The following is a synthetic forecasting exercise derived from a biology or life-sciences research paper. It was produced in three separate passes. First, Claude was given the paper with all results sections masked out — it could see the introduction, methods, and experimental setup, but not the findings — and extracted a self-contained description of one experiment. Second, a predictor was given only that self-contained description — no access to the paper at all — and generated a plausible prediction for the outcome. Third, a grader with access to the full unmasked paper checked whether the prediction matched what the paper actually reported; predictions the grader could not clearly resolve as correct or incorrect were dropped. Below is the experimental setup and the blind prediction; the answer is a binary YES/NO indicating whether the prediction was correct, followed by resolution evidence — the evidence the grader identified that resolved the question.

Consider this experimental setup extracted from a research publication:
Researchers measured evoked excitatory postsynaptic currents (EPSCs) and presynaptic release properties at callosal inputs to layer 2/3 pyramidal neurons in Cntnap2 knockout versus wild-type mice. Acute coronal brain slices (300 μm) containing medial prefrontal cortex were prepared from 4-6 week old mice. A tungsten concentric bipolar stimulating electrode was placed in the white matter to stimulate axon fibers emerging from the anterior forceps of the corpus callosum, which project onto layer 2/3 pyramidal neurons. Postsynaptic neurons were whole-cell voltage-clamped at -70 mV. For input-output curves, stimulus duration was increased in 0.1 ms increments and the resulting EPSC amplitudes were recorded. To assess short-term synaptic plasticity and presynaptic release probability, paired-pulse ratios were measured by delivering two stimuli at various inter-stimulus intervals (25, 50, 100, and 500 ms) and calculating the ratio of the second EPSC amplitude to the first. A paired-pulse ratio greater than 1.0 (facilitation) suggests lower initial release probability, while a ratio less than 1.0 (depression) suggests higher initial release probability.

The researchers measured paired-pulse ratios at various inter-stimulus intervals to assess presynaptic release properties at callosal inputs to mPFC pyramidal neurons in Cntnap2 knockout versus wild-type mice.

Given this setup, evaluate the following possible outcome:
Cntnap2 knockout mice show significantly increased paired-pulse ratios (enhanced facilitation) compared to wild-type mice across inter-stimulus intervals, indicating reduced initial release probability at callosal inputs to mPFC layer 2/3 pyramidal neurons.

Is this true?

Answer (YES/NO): NO